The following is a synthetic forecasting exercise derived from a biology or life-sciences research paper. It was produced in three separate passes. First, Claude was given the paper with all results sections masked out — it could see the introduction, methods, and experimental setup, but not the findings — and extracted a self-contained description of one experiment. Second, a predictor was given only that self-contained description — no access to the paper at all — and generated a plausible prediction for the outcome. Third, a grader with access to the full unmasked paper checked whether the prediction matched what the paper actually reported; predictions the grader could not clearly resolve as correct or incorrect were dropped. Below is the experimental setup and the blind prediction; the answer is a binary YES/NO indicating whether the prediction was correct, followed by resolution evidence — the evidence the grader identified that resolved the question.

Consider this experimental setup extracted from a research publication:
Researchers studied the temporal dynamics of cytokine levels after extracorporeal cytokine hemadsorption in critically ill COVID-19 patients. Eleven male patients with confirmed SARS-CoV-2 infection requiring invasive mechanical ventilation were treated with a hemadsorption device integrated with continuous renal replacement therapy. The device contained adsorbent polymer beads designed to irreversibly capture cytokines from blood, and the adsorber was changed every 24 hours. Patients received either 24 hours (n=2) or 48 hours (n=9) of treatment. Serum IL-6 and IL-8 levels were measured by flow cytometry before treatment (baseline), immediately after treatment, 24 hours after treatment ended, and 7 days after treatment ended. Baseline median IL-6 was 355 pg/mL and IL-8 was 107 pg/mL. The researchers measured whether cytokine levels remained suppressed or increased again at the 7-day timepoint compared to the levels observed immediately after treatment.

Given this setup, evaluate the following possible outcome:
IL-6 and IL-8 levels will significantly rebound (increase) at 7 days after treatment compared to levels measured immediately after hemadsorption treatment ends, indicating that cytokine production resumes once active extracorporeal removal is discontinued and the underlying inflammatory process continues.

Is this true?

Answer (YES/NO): NO